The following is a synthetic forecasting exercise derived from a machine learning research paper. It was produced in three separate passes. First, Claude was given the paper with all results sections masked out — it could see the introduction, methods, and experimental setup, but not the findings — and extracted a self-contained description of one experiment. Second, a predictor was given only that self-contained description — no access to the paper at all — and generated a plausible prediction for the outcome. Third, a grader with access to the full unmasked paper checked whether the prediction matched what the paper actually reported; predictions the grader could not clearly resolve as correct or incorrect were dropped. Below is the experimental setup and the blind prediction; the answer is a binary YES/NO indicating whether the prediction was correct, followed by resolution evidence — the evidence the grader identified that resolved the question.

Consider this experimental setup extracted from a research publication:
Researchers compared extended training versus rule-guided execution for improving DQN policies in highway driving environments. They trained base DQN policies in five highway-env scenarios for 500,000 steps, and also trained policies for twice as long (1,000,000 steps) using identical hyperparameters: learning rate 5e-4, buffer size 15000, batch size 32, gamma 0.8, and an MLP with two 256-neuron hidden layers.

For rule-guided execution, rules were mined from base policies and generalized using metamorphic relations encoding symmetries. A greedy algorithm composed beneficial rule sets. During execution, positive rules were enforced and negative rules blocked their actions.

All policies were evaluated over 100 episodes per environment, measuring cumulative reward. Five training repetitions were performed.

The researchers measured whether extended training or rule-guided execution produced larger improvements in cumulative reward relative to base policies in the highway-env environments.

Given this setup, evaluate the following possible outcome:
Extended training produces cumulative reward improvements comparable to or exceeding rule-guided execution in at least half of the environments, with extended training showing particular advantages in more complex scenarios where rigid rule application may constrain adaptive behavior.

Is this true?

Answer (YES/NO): NO